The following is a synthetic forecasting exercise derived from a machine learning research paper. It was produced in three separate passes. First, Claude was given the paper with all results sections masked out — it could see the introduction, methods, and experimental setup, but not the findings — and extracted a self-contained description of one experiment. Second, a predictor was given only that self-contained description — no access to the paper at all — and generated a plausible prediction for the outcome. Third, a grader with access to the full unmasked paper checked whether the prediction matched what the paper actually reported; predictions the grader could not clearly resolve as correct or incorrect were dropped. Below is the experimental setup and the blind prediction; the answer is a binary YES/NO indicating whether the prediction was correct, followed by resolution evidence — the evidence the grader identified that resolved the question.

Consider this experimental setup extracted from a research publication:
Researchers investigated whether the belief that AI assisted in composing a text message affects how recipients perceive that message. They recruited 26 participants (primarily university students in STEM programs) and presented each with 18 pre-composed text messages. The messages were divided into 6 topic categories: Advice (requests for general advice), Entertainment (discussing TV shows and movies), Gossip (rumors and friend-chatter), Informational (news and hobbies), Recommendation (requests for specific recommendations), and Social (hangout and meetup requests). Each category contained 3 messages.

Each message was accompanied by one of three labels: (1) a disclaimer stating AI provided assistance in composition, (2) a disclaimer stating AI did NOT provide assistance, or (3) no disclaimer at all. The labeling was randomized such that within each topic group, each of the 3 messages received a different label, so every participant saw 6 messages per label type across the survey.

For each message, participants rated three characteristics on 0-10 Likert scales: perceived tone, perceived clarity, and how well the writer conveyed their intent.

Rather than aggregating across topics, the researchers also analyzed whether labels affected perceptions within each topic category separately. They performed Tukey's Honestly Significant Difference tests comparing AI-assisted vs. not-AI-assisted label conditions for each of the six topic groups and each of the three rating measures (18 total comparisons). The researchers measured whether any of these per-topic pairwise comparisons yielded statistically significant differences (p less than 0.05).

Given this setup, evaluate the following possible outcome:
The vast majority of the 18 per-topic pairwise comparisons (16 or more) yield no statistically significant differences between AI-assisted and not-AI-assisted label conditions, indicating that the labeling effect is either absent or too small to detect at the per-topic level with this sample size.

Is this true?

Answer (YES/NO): YES